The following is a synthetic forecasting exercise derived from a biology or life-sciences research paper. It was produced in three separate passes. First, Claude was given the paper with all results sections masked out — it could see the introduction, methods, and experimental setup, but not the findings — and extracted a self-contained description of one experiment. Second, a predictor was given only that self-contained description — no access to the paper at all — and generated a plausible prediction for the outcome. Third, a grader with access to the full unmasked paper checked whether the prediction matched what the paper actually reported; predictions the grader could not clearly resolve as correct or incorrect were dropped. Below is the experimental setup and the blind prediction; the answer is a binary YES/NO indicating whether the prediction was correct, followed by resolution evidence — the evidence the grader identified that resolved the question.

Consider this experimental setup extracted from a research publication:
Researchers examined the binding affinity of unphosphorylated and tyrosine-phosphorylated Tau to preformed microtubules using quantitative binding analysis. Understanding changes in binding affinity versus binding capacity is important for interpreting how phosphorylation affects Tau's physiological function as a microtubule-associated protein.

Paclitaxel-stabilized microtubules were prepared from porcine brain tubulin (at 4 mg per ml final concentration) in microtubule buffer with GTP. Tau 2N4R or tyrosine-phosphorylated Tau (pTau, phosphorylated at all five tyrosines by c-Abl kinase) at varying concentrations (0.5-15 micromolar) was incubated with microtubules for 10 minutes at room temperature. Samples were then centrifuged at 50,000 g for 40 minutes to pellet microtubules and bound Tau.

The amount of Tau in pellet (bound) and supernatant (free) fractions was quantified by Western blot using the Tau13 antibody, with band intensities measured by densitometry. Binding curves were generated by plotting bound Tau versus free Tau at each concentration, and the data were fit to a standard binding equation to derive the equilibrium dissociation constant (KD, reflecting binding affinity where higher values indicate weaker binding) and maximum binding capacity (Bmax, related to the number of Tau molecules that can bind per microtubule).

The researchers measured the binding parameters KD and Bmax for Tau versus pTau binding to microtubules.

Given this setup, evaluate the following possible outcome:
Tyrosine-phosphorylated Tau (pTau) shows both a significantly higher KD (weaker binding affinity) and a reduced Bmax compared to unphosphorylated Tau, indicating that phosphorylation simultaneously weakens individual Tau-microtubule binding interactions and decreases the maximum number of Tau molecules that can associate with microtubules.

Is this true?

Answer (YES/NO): YES